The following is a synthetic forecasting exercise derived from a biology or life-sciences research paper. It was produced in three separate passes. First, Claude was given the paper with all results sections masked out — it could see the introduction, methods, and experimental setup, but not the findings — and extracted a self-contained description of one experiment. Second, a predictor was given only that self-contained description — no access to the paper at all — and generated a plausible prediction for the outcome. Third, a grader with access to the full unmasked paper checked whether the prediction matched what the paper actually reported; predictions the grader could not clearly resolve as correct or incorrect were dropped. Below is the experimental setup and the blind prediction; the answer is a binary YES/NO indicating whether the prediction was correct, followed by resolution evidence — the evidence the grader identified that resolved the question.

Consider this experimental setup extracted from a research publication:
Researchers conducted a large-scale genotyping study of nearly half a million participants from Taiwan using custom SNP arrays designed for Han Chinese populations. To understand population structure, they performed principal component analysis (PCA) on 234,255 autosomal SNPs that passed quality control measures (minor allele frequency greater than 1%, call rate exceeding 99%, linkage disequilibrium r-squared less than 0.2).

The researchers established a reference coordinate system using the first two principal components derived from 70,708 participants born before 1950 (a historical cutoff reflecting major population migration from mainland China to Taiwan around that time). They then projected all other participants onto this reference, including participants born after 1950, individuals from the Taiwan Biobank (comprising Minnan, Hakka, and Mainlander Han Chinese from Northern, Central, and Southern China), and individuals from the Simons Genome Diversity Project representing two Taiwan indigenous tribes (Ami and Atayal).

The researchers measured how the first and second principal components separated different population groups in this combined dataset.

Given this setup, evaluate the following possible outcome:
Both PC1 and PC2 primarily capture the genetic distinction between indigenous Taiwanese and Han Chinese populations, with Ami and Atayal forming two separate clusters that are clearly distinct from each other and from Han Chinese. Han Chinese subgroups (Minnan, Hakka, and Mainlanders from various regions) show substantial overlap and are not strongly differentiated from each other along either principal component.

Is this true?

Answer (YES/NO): NO